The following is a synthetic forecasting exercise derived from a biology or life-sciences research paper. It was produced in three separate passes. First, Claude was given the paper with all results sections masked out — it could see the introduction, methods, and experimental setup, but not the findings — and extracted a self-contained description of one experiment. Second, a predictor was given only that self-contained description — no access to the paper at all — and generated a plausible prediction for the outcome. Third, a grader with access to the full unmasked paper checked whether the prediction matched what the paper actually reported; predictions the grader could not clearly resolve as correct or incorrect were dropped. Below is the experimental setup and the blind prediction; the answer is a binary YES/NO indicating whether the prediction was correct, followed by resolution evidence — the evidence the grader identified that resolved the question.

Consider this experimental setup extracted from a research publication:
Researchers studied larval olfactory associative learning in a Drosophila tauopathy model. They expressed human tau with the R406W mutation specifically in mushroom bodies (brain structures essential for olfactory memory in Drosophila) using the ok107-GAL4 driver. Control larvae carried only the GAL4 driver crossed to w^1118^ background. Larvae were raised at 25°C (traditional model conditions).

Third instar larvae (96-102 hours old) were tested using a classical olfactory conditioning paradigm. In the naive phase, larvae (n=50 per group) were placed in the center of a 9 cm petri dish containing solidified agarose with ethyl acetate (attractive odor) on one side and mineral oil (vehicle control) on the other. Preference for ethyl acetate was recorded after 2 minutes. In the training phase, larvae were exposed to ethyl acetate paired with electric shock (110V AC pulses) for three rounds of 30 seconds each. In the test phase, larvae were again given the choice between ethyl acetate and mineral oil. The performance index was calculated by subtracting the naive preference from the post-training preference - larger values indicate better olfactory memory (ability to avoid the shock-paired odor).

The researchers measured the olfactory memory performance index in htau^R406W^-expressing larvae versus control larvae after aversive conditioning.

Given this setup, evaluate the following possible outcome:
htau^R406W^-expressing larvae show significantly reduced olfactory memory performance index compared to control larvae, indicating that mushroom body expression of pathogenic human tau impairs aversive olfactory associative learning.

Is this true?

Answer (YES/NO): YES